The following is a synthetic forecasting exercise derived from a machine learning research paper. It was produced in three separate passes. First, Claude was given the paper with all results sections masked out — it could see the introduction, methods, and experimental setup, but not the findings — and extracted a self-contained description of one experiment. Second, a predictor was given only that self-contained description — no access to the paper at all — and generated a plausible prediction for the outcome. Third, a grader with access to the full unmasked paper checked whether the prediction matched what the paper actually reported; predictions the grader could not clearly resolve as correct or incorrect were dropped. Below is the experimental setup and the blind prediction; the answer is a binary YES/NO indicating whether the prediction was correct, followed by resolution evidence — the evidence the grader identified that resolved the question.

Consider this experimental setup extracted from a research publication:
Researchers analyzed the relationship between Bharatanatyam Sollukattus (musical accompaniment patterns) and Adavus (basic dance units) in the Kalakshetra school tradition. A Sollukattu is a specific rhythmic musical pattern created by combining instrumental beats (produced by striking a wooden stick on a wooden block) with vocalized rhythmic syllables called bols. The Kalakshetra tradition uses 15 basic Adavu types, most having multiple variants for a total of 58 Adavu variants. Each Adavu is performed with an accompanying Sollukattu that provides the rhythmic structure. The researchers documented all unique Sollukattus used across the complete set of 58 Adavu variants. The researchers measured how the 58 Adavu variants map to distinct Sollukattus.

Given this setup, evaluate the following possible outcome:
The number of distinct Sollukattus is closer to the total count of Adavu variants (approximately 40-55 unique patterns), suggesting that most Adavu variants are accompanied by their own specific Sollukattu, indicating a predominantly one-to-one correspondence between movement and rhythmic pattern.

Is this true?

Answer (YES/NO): NO